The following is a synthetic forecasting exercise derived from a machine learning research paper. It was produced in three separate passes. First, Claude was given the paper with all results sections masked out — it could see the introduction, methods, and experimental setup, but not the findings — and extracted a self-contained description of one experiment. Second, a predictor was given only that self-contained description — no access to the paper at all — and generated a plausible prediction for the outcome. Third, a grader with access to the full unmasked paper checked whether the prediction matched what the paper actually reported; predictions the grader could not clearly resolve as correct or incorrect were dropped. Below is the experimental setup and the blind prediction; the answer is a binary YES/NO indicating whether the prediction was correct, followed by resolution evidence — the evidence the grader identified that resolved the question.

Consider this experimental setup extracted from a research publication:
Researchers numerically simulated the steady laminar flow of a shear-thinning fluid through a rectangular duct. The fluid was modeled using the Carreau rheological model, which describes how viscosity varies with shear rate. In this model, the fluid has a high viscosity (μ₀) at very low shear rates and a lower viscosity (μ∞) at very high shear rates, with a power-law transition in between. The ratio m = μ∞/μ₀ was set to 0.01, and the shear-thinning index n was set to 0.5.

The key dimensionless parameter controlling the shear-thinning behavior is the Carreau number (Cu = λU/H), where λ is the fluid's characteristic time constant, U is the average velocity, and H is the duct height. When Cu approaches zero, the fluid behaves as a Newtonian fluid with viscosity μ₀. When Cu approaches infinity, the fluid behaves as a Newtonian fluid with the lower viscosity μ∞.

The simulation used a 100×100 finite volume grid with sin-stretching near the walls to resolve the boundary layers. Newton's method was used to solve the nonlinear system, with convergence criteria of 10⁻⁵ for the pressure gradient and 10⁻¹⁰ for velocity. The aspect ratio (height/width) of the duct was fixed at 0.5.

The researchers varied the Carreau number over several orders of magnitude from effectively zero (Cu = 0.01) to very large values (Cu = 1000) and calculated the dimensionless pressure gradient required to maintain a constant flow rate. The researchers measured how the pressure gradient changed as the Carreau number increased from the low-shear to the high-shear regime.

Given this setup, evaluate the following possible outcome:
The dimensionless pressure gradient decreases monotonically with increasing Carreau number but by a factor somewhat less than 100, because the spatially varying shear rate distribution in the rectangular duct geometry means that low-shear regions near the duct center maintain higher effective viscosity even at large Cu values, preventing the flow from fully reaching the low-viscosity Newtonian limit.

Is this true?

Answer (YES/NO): NO